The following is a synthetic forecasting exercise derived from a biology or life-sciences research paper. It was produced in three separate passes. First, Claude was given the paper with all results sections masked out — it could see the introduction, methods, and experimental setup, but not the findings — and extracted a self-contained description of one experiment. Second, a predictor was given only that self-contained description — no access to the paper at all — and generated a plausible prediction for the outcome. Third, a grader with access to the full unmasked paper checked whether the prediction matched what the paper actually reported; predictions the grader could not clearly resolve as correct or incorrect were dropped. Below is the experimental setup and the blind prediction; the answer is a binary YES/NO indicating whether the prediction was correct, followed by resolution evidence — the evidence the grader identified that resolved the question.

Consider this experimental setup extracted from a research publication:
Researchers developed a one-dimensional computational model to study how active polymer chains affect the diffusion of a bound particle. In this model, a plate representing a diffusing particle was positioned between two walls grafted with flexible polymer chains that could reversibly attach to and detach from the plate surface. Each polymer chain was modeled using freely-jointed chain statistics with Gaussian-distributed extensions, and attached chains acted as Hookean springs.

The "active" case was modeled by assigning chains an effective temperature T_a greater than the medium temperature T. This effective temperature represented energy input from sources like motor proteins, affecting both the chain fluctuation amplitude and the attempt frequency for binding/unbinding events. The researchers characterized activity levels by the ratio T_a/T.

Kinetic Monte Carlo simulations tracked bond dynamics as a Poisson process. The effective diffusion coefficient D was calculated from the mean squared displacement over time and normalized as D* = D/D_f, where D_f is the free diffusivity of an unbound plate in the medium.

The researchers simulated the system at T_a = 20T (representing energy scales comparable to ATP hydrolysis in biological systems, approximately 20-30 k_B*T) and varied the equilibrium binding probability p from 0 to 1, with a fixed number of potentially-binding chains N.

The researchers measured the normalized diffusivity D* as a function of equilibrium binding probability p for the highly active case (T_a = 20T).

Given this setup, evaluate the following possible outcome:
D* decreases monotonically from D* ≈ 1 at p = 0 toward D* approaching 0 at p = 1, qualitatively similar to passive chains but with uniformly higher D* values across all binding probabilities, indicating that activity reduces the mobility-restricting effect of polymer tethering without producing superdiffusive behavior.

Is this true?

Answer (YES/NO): NO